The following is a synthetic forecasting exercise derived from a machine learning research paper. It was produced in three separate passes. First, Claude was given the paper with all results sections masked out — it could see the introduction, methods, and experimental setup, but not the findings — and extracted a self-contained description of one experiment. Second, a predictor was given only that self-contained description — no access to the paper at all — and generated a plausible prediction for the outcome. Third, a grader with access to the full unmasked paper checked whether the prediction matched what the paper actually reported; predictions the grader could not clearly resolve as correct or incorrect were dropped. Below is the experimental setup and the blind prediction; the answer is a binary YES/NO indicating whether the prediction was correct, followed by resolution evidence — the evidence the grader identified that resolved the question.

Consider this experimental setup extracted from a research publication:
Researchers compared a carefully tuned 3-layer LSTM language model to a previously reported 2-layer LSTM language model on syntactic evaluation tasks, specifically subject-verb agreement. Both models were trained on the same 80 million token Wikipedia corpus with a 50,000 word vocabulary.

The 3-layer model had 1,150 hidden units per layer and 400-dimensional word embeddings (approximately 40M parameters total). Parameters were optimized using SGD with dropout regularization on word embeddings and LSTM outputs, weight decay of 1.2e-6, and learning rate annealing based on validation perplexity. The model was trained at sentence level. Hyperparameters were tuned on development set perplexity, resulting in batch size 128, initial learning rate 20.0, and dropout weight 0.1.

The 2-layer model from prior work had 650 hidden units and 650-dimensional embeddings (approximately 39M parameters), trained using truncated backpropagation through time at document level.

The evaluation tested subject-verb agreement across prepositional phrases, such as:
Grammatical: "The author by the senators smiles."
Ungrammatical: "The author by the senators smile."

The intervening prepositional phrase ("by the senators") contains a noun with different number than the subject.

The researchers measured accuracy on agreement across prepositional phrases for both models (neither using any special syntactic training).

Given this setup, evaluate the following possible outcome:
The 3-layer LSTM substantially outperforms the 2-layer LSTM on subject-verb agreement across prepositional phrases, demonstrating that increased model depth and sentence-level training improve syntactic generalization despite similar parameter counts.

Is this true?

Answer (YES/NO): YES